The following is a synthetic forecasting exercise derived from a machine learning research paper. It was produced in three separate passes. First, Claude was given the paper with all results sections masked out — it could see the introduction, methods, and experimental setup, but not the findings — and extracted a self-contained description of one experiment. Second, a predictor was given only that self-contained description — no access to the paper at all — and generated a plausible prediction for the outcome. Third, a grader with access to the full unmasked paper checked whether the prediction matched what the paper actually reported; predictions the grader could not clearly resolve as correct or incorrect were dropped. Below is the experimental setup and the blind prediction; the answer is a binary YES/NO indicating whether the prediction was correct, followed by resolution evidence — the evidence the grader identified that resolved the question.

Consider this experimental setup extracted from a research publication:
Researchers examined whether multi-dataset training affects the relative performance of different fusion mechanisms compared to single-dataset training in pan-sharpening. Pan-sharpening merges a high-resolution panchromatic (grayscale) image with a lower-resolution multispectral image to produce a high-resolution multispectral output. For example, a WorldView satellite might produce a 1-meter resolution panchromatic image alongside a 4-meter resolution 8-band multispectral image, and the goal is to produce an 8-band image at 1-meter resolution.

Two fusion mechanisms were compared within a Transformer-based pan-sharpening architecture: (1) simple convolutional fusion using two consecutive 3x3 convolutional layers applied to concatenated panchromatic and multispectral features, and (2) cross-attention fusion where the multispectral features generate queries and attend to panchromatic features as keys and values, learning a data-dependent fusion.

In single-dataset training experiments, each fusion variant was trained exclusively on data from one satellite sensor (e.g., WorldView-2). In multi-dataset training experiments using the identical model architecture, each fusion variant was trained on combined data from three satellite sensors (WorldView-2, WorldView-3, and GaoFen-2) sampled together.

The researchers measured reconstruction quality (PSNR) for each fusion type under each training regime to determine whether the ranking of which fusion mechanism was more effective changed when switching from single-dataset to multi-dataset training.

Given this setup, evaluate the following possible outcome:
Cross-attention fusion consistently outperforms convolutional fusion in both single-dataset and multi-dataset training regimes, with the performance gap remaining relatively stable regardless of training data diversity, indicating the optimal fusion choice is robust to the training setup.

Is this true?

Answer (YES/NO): NO